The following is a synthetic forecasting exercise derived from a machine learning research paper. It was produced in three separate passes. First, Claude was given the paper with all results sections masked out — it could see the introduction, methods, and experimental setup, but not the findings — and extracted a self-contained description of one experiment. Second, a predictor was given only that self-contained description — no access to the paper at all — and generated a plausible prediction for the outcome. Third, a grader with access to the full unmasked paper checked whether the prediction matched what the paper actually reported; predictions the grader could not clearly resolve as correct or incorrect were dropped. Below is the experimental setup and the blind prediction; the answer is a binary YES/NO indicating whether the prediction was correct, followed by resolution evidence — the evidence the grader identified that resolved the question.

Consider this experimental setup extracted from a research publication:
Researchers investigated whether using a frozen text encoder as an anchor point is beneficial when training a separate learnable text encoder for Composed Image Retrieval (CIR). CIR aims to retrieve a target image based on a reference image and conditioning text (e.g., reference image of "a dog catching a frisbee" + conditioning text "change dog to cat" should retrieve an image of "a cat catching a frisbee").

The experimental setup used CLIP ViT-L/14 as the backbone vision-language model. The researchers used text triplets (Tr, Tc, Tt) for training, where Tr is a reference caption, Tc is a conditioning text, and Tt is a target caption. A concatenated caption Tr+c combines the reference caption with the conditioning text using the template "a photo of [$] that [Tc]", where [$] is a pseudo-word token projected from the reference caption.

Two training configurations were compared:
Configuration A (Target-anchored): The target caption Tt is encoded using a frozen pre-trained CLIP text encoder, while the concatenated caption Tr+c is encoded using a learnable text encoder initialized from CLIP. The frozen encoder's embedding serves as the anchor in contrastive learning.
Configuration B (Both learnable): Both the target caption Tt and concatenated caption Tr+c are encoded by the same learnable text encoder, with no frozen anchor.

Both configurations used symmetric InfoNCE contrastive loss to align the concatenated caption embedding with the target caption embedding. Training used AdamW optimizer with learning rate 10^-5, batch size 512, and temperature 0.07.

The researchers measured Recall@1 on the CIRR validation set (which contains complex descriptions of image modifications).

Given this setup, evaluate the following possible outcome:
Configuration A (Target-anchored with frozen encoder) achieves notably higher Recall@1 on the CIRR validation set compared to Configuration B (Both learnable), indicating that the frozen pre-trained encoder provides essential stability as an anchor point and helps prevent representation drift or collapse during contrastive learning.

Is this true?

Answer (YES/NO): YES